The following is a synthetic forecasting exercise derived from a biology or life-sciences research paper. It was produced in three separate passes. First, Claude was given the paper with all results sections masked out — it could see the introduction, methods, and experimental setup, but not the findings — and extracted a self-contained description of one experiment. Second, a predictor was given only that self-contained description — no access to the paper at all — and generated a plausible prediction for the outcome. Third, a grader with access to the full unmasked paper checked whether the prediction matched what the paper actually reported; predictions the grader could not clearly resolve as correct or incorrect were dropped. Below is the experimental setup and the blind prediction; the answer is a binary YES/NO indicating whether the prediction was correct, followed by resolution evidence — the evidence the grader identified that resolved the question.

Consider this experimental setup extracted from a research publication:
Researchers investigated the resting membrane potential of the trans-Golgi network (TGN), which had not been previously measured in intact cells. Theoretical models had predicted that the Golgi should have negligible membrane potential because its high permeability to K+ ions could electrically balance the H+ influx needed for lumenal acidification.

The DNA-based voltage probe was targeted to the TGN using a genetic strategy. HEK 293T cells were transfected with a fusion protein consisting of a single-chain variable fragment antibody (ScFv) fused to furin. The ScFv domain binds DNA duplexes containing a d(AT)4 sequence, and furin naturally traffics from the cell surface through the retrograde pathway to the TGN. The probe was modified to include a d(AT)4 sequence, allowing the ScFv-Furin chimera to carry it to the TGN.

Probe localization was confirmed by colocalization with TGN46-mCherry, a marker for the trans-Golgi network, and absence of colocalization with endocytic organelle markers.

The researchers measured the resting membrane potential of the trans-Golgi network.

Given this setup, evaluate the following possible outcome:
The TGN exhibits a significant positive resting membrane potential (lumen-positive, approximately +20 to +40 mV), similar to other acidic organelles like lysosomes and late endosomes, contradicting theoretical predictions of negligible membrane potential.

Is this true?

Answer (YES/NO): NO